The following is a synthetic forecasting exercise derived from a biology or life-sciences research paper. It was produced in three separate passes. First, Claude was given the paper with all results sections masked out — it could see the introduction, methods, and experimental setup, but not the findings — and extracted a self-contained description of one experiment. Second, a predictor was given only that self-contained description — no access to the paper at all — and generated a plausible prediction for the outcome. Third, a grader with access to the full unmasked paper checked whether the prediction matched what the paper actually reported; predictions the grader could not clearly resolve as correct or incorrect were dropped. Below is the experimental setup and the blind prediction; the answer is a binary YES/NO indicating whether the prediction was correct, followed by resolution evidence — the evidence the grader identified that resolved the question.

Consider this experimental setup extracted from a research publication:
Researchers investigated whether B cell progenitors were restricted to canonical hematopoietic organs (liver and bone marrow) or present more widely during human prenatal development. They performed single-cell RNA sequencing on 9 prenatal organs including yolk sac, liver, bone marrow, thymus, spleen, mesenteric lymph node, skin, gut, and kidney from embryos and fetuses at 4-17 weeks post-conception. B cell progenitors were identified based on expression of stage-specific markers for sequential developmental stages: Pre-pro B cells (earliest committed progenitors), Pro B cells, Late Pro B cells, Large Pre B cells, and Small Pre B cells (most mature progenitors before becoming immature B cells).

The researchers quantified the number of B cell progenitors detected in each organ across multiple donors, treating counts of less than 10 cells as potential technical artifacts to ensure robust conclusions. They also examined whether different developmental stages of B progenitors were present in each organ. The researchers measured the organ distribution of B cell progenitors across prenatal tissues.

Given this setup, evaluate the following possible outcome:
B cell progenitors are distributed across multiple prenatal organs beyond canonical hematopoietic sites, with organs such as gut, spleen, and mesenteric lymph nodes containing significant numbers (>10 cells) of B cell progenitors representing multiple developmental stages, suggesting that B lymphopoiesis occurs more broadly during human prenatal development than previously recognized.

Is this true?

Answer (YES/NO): YES